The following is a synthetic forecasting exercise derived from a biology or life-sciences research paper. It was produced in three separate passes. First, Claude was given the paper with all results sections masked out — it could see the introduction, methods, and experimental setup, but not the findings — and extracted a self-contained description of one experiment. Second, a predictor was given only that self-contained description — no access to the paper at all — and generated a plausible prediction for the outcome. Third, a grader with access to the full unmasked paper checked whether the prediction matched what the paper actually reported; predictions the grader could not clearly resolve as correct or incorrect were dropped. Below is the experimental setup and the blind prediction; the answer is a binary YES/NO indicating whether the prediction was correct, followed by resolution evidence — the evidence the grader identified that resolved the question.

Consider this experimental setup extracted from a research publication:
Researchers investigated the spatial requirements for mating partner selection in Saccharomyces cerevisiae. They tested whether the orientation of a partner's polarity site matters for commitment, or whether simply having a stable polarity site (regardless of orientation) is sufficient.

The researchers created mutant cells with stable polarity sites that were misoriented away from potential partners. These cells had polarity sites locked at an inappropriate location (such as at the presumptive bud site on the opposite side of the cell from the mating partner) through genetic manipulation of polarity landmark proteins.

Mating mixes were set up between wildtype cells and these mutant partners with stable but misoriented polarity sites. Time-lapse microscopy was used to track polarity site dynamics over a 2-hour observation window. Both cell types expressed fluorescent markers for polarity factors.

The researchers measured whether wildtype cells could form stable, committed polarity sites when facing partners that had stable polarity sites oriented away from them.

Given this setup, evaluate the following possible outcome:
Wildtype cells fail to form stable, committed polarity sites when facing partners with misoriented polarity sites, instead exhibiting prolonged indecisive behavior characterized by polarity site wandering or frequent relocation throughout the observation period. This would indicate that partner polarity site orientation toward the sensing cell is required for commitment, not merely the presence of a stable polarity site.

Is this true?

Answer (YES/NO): YES